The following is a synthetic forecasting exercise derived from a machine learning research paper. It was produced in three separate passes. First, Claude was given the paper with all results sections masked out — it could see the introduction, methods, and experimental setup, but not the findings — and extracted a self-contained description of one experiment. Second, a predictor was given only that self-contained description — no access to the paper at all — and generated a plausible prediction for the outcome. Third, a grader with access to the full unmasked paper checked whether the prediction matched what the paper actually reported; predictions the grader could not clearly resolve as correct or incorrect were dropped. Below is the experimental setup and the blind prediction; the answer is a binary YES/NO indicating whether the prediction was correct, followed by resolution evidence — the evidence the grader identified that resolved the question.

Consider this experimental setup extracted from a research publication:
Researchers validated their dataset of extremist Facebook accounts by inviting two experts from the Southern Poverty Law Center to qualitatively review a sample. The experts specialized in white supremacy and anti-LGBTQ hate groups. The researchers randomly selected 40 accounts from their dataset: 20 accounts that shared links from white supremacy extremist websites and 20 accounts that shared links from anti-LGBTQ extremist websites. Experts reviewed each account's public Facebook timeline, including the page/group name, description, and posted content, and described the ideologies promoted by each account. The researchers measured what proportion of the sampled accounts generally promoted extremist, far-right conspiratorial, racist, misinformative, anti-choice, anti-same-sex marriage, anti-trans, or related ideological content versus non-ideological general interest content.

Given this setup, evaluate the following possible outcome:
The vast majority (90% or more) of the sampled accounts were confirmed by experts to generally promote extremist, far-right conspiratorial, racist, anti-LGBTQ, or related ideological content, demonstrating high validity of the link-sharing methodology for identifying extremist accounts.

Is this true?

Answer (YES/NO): NO